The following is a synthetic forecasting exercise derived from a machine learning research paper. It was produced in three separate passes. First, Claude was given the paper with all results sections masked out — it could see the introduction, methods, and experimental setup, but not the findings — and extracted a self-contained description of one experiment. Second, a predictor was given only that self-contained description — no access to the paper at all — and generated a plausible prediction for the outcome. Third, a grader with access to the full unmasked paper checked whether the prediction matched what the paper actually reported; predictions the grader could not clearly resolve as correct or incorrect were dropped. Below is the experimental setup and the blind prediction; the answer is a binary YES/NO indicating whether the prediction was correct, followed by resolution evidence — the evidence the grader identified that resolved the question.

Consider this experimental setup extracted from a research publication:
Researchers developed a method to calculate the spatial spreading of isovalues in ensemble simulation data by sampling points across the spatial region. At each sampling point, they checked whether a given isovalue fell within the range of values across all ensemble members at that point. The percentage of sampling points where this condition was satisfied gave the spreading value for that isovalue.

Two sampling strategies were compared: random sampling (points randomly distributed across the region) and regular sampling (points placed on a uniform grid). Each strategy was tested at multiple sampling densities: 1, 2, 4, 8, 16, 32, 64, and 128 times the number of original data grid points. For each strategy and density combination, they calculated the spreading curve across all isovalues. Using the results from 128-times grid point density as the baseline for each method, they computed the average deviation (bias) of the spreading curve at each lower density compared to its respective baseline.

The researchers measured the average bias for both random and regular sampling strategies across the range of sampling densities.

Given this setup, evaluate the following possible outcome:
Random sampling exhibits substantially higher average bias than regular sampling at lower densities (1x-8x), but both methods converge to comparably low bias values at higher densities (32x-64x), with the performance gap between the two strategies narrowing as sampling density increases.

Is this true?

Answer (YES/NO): NO